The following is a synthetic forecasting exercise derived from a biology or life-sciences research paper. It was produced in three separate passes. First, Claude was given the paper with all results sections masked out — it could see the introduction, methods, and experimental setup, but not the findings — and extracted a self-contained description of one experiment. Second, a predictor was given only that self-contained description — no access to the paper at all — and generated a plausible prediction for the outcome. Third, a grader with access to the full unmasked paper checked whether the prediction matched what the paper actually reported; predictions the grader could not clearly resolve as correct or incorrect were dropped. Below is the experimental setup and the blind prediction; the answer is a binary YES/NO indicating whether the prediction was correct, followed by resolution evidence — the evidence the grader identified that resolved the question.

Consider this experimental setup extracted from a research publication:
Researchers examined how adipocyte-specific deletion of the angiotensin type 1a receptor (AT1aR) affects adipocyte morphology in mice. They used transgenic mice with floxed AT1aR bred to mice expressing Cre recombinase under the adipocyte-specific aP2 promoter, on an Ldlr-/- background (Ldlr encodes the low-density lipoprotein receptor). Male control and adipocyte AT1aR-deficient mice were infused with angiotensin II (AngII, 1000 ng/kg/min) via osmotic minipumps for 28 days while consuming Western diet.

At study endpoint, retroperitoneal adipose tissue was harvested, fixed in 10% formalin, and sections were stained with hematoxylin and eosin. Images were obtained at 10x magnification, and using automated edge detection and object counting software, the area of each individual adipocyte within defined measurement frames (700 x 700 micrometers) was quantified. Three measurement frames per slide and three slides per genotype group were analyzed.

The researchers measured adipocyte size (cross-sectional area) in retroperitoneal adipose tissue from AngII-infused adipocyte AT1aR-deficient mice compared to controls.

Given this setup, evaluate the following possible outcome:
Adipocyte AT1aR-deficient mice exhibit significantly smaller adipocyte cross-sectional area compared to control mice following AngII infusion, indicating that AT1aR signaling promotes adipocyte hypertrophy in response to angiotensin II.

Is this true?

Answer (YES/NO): NO